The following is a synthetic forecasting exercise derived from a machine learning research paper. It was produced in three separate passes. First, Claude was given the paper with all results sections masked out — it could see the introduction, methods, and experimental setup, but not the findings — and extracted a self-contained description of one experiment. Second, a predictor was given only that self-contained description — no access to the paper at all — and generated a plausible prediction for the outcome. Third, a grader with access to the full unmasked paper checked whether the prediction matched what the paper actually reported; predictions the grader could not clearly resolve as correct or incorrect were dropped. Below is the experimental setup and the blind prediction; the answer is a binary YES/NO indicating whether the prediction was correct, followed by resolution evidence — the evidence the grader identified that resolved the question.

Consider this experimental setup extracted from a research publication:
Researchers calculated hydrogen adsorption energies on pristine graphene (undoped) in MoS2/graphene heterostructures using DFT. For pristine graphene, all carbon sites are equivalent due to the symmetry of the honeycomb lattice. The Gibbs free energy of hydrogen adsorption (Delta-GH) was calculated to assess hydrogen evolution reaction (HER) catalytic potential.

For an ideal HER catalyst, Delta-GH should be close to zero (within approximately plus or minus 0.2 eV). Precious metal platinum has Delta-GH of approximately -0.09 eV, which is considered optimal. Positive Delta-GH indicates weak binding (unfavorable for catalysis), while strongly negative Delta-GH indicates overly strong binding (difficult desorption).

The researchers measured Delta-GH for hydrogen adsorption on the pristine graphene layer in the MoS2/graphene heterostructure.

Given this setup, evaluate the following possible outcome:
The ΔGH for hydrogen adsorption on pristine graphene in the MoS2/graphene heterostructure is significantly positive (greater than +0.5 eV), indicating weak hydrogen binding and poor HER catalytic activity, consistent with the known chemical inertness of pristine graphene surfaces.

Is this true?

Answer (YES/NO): YES